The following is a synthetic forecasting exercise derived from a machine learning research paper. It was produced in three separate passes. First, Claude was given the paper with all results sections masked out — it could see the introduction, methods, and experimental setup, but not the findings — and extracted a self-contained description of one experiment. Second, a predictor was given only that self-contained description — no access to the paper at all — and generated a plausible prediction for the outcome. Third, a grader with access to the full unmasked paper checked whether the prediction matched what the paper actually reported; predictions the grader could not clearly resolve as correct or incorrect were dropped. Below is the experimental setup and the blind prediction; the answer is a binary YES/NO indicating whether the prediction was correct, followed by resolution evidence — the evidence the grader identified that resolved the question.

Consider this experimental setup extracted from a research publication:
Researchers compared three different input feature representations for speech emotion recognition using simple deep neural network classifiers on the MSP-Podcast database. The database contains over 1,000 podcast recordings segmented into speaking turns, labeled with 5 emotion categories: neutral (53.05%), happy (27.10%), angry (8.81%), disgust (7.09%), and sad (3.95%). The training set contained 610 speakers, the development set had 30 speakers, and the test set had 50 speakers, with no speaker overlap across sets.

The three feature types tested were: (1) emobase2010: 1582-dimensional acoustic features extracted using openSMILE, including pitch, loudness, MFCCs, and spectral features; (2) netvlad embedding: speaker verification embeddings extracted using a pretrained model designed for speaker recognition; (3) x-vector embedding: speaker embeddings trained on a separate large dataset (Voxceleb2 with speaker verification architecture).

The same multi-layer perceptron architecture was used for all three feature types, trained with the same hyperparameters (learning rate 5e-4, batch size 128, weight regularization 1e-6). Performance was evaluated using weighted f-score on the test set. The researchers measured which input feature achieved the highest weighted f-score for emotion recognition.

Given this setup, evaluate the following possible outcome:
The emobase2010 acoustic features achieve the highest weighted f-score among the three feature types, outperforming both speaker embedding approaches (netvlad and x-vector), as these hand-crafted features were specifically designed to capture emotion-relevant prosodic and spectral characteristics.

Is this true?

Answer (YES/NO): YES